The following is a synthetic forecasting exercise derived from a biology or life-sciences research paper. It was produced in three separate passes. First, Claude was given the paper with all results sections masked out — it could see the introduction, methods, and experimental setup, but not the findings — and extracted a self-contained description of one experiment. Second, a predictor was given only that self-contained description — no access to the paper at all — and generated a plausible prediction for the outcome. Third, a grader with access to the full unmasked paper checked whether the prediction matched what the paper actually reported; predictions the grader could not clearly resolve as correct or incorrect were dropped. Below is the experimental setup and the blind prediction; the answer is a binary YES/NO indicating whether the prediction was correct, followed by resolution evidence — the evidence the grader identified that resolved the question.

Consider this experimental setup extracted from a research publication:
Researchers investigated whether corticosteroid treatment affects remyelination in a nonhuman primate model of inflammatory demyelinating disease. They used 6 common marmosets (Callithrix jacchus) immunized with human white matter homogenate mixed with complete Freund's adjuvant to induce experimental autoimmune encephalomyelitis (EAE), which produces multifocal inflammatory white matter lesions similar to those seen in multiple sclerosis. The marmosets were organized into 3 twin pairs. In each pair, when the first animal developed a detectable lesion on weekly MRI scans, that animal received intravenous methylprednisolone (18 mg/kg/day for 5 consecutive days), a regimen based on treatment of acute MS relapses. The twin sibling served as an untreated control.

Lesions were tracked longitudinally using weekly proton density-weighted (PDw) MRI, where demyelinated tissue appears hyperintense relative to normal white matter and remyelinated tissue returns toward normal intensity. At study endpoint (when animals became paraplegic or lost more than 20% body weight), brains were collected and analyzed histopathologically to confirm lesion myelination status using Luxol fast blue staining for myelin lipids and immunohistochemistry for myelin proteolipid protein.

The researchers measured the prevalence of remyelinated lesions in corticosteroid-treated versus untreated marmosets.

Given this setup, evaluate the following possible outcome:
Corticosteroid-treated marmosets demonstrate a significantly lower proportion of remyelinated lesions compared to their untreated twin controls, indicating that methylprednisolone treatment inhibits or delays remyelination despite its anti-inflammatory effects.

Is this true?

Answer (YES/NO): NO